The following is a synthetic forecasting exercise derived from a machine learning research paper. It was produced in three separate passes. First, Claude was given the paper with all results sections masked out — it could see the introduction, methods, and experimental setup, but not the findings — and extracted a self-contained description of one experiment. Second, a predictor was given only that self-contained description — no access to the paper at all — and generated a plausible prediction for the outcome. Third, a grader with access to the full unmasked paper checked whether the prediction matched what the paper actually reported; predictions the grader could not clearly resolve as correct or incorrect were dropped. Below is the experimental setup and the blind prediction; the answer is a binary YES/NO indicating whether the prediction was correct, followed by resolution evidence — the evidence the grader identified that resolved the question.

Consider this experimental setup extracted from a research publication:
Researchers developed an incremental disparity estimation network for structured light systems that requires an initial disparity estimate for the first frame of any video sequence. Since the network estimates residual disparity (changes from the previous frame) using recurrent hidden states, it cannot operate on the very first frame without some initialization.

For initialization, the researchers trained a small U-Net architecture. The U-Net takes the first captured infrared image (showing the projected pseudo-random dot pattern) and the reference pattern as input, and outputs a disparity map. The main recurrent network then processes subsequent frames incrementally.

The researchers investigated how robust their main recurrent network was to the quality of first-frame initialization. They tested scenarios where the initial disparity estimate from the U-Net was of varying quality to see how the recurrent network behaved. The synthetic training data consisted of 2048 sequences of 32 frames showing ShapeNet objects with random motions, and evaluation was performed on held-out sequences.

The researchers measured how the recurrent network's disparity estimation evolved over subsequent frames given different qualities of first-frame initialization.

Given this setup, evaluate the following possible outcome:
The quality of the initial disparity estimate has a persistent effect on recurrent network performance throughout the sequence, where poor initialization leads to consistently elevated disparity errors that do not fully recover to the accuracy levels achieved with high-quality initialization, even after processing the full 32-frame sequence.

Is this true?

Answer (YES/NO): NO